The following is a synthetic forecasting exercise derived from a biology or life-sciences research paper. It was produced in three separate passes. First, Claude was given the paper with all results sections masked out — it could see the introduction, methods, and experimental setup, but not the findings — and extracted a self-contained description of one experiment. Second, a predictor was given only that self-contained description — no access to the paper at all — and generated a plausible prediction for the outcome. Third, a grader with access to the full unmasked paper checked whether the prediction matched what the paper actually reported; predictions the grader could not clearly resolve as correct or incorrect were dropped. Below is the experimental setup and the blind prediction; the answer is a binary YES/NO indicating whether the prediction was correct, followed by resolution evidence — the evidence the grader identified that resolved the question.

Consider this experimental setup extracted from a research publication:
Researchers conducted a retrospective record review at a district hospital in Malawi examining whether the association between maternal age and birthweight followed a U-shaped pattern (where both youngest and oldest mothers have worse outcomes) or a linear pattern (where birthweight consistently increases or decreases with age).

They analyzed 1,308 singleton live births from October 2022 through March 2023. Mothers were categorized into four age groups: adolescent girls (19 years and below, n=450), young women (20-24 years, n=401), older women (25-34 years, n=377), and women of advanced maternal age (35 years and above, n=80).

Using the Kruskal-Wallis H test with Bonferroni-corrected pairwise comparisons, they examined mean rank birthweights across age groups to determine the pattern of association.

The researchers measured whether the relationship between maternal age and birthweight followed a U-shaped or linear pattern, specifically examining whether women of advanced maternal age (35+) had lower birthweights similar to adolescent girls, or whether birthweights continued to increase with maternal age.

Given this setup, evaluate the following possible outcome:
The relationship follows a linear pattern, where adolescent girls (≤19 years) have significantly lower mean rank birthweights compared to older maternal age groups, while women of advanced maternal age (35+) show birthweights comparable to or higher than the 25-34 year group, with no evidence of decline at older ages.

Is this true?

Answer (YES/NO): YES